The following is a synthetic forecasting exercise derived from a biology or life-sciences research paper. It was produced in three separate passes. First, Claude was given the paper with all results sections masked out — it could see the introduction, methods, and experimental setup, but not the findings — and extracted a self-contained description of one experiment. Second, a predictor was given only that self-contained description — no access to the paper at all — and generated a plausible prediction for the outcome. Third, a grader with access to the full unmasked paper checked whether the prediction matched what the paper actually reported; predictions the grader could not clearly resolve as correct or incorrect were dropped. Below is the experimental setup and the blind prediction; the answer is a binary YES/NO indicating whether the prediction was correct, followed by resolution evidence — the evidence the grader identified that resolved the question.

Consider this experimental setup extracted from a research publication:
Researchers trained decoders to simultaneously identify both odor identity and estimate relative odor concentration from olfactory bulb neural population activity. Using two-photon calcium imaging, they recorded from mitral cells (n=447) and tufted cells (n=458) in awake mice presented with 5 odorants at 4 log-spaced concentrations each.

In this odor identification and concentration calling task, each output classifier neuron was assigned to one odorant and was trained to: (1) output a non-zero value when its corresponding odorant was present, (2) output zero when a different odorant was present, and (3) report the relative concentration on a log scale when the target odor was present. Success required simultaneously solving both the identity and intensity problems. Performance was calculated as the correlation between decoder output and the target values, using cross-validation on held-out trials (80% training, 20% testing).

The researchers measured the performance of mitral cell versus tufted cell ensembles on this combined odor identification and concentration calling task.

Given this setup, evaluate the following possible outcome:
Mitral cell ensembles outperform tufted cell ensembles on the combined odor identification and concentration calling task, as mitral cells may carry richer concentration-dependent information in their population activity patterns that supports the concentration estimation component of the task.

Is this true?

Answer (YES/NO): NO